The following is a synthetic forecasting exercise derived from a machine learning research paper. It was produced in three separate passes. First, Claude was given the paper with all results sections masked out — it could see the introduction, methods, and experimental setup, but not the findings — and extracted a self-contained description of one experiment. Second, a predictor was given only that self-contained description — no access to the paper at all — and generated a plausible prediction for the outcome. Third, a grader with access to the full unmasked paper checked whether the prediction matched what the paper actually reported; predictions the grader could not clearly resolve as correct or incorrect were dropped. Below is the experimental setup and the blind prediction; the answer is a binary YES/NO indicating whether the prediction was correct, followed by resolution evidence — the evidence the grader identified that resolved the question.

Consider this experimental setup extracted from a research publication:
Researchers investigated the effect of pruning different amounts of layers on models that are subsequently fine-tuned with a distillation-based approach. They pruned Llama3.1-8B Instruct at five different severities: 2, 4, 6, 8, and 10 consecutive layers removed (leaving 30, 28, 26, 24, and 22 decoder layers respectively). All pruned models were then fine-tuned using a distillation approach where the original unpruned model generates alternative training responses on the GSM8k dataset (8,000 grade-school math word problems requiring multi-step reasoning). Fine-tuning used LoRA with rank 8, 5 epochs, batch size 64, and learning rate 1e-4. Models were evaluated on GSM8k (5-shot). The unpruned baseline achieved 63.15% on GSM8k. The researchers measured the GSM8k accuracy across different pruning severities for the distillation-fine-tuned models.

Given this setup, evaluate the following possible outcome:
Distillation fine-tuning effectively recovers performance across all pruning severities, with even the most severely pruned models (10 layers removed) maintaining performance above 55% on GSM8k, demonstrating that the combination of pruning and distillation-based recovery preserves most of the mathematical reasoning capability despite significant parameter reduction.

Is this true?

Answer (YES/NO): NO